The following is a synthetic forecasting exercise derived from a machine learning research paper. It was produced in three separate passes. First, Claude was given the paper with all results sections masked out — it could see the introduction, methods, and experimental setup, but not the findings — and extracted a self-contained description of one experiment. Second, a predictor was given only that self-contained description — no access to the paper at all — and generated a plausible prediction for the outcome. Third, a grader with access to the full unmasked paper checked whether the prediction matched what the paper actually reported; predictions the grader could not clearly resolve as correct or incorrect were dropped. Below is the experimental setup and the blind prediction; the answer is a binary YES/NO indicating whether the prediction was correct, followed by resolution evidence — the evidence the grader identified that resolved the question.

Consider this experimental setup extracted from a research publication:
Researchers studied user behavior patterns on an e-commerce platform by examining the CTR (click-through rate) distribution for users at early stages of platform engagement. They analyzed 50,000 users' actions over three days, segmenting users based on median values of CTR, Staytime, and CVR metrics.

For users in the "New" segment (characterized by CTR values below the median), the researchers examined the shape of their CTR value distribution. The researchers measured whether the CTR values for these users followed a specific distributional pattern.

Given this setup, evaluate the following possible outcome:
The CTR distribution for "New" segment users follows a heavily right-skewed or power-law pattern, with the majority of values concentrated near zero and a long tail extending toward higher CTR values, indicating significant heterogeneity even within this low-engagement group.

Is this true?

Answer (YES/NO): NO